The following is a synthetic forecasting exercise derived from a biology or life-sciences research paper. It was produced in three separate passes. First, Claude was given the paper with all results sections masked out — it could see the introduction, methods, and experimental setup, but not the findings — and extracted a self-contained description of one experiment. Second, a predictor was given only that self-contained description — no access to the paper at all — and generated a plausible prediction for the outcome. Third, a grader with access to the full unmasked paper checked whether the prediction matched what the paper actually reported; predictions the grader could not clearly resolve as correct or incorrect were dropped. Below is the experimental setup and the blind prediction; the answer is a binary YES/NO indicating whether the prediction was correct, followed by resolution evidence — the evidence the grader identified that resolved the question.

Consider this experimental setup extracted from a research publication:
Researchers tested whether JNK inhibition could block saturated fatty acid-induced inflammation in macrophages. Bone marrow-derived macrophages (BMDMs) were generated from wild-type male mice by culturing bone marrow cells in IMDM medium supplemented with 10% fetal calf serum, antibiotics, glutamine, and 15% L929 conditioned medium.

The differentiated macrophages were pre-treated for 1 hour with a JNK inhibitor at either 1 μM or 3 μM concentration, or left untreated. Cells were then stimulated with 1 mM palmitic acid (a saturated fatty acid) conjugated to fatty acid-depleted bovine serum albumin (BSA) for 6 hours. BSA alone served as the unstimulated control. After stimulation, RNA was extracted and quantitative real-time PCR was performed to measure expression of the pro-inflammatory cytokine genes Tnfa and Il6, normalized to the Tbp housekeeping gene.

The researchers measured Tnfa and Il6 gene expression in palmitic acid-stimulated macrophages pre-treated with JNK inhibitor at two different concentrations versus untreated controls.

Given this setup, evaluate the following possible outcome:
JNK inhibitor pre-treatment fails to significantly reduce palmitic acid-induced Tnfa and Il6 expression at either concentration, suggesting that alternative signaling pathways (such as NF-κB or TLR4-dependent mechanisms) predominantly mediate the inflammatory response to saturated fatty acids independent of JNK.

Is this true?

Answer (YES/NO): NO